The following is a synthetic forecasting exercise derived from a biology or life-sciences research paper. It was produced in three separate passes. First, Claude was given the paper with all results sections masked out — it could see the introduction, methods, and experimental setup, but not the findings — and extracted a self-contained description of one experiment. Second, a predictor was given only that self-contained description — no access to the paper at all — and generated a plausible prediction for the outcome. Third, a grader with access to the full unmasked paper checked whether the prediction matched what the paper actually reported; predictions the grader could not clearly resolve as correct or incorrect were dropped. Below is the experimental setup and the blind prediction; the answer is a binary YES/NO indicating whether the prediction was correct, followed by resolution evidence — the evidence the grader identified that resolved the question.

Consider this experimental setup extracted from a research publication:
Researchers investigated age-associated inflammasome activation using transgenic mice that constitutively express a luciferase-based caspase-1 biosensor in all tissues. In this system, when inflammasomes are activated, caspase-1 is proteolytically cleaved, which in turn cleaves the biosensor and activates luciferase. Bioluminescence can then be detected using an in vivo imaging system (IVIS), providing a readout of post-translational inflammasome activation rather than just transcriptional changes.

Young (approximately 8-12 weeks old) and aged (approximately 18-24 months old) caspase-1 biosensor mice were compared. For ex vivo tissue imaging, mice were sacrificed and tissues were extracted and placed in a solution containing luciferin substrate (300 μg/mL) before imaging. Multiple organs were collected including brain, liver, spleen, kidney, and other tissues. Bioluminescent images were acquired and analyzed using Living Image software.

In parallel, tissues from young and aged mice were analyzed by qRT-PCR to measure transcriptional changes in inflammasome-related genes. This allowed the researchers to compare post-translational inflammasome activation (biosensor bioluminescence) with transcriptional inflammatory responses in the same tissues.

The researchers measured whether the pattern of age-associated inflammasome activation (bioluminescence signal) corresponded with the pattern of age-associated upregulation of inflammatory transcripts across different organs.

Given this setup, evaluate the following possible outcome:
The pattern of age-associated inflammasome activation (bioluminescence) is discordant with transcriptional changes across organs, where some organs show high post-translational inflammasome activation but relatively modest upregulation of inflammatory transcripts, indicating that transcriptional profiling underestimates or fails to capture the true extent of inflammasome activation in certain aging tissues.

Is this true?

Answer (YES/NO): YES